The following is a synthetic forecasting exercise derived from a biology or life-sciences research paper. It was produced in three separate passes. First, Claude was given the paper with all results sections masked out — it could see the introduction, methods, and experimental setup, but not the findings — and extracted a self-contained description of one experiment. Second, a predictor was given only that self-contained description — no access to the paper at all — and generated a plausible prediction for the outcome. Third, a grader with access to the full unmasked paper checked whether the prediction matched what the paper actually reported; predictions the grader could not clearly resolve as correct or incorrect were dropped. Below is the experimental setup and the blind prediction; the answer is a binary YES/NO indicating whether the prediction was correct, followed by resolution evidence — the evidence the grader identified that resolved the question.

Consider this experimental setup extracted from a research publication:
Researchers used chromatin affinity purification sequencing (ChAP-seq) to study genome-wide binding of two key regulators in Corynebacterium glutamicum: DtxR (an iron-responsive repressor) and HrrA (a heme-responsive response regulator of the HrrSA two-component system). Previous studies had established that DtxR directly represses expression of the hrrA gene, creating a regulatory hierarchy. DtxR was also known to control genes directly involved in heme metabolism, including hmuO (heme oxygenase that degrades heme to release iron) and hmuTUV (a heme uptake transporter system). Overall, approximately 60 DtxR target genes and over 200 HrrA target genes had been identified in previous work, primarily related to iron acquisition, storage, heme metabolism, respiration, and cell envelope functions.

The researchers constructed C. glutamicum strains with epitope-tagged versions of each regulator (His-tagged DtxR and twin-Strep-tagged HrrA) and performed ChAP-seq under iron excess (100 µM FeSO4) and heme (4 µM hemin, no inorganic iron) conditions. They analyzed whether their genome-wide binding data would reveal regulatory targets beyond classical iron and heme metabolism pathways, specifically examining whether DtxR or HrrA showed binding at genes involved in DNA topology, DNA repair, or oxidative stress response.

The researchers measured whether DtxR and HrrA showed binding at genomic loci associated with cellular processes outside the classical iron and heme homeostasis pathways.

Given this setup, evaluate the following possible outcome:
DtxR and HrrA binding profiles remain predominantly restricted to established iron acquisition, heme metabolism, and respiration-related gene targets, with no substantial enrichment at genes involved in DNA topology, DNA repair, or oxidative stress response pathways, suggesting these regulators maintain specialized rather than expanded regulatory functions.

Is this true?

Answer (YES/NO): NO